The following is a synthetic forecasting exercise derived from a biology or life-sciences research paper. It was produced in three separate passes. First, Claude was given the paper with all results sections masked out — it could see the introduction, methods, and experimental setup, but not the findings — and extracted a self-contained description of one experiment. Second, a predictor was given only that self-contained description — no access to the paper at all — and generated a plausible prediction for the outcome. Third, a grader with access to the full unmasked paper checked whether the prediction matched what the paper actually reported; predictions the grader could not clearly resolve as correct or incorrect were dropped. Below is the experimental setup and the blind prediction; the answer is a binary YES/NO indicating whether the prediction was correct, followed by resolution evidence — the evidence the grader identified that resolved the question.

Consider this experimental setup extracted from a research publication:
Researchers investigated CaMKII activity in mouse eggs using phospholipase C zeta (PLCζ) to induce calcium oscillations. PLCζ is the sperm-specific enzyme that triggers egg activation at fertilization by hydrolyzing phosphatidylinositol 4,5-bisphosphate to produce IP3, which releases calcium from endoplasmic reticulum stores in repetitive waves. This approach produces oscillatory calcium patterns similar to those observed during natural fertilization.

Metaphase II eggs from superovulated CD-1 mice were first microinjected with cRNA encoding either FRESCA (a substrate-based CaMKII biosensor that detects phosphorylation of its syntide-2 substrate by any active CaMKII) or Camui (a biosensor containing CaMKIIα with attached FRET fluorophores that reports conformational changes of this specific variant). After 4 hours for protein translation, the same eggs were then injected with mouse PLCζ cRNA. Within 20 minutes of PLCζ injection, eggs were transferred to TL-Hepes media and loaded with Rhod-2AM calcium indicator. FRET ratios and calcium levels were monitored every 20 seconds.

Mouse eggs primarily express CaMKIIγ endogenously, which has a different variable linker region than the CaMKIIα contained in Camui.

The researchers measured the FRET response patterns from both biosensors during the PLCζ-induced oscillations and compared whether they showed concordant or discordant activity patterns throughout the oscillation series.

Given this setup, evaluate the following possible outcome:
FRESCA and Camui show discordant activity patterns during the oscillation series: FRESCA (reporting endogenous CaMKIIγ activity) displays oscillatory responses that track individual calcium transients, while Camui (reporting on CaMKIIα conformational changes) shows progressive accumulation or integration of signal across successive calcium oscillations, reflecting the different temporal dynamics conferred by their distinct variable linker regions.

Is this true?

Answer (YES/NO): NO